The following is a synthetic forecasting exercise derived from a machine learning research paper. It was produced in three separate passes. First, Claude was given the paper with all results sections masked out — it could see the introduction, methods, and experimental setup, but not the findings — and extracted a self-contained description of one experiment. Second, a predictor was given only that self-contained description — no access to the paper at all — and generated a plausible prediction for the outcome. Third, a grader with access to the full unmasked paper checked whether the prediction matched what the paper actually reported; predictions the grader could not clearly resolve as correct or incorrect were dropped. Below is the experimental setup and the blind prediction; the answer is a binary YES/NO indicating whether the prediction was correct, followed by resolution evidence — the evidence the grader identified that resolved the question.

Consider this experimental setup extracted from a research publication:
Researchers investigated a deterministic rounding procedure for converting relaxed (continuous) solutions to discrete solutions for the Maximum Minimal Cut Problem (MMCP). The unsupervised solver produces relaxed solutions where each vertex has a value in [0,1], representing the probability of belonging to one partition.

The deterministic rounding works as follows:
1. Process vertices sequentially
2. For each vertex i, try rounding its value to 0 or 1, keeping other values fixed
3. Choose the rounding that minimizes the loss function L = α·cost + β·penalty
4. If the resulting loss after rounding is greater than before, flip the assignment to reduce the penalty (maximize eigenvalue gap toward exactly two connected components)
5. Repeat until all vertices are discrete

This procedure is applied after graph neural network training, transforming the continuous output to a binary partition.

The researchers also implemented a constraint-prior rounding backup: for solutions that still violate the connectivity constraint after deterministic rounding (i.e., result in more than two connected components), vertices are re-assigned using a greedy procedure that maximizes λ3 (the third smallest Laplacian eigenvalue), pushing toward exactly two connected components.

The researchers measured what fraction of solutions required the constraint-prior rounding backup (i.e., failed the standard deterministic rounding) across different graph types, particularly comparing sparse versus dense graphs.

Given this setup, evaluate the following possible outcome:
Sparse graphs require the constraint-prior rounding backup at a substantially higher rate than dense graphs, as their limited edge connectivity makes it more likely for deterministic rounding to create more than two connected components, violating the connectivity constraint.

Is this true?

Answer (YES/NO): YES